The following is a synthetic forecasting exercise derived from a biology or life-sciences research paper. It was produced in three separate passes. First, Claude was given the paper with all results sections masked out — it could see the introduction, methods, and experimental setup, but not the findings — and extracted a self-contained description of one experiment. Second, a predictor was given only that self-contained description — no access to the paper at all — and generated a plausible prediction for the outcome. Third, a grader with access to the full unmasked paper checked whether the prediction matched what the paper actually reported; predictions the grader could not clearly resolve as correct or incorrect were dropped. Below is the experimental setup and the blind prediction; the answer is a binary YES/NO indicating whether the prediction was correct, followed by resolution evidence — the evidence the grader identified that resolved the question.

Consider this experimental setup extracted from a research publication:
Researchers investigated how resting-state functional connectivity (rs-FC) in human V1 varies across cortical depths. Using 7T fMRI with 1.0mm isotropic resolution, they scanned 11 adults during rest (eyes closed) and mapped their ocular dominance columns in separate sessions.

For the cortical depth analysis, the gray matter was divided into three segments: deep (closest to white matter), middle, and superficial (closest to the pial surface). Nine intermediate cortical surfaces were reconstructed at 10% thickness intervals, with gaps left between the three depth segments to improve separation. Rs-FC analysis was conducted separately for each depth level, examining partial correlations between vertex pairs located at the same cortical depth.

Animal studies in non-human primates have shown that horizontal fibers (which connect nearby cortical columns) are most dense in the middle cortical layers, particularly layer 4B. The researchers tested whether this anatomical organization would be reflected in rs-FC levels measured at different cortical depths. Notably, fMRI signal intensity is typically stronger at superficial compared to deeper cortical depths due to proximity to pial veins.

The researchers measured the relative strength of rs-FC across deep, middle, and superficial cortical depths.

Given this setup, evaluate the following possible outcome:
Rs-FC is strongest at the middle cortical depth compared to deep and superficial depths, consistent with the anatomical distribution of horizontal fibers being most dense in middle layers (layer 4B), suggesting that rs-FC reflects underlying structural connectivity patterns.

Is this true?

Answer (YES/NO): YES